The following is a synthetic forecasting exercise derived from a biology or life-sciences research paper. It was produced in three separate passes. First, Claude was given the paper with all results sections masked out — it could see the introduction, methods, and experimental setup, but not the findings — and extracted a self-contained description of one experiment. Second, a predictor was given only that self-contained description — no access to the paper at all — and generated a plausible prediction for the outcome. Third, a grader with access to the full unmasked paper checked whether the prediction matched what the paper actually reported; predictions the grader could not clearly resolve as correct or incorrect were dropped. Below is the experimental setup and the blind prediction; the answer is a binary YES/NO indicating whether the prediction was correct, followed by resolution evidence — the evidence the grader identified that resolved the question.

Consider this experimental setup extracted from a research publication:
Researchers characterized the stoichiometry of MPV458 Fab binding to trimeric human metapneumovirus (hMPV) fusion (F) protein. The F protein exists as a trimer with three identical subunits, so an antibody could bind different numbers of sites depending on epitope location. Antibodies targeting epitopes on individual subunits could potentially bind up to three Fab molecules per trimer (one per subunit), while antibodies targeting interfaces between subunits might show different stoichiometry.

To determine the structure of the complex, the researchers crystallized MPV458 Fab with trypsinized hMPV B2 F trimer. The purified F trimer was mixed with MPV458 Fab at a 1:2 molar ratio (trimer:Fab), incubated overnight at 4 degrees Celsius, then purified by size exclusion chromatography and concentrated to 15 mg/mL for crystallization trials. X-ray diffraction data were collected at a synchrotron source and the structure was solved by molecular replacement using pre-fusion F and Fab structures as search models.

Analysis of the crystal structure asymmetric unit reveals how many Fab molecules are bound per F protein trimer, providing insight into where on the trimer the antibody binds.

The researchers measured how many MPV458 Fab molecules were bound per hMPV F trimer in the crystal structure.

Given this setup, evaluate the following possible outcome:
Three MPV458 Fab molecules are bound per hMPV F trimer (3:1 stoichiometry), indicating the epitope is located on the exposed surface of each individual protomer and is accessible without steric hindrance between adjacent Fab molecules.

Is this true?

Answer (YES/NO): NO